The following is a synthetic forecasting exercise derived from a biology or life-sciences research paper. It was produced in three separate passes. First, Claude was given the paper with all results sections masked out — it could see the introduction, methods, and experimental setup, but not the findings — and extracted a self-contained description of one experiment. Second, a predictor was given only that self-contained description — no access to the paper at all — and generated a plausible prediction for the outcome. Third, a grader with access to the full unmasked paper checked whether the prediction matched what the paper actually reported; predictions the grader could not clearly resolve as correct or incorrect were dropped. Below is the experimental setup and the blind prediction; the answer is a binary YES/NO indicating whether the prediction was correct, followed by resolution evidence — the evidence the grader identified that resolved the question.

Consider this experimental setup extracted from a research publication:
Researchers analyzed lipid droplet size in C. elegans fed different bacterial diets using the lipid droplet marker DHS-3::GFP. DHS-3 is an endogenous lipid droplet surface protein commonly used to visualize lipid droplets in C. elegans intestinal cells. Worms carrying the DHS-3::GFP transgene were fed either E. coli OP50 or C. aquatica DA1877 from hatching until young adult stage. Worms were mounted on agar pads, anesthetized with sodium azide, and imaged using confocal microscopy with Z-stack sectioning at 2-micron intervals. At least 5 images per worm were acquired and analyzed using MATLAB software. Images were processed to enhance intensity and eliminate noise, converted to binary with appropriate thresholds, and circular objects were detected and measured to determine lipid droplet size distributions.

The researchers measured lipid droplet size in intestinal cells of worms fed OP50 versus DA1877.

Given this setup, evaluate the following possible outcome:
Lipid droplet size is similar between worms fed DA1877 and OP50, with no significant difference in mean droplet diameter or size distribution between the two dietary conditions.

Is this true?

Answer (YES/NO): NO